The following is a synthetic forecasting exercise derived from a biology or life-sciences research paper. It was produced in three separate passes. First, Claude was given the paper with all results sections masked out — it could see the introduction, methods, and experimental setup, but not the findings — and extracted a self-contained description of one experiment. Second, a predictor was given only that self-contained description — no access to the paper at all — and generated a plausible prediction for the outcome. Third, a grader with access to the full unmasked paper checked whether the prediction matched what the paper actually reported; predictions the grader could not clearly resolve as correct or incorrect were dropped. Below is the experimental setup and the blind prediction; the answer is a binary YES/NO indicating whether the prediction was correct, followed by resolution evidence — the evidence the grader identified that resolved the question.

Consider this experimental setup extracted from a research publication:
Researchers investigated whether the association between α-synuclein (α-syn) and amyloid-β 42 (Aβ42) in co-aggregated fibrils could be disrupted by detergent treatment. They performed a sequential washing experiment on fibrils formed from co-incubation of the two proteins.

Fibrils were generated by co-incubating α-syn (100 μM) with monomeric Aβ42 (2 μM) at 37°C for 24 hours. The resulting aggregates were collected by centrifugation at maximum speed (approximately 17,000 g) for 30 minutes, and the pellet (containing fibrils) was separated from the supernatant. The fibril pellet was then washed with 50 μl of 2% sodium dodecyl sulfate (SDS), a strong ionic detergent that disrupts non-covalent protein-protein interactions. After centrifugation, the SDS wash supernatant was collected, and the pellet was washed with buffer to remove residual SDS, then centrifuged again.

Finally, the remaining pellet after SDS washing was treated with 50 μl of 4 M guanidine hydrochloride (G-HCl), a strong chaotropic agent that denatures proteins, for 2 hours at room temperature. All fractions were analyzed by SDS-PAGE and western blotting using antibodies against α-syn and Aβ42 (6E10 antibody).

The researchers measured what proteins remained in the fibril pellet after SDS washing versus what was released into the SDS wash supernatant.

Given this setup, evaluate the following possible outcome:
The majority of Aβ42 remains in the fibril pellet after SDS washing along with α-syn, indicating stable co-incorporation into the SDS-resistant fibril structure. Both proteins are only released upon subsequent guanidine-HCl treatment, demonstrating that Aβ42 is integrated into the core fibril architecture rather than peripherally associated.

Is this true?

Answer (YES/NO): NO